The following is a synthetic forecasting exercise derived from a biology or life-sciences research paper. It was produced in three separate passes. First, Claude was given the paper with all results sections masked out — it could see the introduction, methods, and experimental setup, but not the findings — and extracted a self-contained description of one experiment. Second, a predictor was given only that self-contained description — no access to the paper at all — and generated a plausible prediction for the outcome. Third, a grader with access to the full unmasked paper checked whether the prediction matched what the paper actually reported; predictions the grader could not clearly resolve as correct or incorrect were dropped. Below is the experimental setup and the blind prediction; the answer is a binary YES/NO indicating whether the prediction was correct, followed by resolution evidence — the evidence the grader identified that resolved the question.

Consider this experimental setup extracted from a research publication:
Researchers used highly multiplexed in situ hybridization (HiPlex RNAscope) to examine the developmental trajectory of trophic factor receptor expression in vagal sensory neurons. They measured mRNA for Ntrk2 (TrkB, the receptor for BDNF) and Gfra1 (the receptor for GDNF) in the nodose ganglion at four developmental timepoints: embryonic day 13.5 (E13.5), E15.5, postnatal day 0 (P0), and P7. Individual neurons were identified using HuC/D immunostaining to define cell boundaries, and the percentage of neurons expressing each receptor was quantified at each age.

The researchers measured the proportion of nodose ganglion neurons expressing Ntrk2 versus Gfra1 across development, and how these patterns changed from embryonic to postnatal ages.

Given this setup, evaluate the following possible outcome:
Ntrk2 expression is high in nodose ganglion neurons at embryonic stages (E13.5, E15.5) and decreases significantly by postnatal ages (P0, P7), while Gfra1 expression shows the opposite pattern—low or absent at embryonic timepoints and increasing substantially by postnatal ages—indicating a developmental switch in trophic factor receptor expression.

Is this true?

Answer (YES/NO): NO